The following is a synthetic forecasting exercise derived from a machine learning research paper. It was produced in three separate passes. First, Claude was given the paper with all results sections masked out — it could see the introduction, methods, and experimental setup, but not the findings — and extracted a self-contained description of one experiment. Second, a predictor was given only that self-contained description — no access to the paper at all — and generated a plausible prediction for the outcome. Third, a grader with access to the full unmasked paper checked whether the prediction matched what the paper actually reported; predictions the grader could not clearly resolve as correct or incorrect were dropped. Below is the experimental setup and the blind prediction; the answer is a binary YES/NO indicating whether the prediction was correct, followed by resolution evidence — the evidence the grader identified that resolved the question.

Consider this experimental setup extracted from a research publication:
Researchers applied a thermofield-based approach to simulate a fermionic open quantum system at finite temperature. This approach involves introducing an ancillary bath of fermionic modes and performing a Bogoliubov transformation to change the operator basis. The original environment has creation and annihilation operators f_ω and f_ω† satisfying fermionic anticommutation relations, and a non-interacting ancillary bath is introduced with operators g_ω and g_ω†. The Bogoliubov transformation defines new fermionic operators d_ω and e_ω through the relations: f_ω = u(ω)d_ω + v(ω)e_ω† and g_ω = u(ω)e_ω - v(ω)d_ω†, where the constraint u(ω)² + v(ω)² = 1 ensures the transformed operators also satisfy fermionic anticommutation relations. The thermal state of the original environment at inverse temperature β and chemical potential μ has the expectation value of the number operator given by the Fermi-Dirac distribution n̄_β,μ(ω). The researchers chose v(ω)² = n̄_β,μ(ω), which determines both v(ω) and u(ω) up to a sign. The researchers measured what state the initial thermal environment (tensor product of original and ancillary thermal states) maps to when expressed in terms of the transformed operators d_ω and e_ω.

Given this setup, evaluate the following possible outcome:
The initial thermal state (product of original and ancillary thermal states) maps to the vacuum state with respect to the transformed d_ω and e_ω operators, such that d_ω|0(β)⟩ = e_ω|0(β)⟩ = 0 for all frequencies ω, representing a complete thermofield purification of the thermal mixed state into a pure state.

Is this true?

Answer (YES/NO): YES